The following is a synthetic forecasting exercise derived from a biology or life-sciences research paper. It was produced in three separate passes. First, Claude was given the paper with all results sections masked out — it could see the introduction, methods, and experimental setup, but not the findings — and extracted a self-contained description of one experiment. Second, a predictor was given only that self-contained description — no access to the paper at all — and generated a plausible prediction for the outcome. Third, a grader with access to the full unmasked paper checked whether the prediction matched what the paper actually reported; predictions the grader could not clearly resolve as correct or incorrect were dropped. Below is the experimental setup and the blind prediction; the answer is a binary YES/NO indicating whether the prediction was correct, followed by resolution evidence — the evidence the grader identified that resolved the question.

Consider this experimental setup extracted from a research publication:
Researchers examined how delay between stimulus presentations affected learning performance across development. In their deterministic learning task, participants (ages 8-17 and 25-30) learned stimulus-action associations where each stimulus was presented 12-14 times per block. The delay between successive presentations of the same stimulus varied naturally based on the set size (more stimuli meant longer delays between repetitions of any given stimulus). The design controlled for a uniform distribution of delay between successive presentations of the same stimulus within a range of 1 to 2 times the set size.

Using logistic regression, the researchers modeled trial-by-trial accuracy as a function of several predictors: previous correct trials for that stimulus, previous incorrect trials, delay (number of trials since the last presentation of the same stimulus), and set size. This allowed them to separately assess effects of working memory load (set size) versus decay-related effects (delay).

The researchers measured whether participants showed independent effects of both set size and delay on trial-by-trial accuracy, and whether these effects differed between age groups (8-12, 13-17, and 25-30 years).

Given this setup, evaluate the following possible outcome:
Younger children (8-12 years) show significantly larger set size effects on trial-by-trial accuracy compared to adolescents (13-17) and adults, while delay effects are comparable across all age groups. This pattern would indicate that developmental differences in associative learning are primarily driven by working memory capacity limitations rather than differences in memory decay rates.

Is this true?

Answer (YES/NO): NO